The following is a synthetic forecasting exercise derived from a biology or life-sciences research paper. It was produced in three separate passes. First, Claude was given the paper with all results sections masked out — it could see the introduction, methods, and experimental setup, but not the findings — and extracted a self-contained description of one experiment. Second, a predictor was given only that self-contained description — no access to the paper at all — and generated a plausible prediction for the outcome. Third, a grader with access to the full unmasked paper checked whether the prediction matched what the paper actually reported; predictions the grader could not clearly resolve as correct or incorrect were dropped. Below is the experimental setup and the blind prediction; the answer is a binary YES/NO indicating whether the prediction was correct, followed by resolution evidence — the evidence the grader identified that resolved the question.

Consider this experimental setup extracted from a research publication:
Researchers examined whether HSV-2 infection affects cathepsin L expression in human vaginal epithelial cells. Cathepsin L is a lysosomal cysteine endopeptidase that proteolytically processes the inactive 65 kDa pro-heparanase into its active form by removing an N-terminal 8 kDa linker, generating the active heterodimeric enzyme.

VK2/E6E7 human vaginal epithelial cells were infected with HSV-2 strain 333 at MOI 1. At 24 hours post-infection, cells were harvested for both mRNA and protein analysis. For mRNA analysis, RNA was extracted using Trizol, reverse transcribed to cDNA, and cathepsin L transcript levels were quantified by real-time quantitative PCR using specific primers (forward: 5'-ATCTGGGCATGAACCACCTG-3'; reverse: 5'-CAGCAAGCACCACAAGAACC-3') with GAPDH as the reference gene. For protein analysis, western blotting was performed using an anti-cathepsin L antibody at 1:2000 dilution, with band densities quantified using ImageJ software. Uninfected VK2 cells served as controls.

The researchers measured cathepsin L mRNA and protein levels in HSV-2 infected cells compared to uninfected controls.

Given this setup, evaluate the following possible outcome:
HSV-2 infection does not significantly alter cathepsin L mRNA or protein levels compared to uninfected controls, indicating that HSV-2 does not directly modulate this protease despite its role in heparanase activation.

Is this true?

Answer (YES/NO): NO